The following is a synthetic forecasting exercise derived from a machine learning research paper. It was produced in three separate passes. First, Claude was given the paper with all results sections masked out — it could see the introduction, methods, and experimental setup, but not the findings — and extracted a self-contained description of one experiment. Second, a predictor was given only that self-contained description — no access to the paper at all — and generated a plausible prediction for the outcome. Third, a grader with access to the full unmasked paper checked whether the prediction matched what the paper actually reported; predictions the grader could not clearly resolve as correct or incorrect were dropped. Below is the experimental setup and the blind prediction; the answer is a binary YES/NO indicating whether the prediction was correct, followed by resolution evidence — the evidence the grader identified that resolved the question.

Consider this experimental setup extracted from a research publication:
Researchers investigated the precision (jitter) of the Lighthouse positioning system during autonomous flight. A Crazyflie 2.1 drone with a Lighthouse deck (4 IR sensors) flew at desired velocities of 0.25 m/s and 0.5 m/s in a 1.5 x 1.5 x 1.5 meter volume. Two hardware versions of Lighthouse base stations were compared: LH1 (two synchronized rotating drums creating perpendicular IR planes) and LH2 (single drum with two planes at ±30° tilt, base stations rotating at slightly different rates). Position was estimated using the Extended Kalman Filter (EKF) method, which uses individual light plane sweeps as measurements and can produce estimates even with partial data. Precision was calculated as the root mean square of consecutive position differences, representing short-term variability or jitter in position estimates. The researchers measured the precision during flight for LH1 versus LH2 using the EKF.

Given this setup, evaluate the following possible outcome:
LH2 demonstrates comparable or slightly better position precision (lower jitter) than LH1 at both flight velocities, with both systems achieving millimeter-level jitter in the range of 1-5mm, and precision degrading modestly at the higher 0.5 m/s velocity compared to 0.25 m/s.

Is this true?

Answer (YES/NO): NO